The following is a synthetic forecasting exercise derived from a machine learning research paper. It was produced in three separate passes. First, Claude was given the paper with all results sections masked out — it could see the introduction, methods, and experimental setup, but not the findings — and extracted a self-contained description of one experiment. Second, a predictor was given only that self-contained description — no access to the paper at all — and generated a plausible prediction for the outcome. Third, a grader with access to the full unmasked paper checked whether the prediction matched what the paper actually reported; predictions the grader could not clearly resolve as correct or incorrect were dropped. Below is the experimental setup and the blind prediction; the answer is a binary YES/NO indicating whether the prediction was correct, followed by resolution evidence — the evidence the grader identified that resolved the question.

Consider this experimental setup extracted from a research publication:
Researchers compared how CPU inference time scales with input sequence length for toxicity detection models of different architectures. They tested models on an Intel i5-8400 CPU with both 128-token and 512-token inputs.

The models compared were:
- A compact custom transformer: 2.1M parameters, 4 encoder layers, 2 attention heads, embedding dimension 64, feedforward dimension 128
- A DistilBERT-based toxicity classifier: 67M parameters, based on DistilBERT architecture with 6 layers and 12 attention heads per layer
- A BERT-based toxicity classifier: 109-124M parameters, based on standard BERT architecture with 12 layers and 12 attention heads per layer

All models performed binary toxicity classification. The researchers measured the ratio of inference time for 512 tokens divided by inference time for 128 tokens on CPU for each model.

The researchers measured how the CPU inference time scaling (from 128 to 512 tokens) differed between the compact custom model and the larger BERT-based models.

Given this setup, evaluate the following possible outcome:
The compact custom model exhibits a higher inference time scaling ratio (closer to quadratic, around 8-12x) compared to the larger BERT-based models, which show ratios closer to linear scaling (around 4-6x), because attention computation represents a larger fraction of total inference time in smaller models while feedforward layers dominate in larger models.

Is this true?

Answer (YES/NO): NO